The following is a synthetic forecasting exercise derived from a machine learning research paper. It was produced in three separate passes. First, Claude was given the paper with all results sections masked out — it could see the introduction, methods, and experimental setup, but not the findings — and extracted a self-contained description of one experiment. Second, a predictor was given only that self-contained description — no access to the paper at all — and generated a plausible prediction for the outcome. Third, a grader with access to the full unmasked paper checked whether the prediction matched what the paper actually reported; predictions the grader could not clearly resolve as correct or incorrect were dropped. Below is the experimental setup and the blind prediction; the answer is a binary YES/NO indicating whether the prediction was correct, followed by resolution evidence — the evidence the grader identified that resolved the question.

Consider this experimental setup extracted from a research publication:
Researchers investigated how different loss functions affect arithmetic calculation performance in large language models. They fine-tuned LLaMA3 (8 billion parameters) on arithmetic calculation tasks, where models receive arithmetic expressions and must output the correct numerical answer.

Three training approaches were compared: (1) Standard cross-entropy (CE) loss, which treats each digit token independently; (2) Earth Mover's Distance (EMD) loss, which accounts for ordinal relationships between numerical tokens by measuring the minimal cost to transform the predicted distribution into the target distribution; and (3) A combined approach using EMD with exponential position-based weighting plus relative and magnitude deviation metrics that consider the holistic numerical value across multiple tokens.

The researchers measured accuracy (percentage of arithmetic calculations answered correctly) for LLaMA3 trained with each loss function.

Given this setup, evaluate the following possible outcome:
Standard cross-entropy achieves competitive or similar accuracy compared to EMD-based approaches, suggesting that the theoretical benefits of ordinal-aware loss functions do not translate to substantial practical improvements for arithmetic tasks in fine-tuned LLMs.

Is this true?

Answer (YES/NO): YES